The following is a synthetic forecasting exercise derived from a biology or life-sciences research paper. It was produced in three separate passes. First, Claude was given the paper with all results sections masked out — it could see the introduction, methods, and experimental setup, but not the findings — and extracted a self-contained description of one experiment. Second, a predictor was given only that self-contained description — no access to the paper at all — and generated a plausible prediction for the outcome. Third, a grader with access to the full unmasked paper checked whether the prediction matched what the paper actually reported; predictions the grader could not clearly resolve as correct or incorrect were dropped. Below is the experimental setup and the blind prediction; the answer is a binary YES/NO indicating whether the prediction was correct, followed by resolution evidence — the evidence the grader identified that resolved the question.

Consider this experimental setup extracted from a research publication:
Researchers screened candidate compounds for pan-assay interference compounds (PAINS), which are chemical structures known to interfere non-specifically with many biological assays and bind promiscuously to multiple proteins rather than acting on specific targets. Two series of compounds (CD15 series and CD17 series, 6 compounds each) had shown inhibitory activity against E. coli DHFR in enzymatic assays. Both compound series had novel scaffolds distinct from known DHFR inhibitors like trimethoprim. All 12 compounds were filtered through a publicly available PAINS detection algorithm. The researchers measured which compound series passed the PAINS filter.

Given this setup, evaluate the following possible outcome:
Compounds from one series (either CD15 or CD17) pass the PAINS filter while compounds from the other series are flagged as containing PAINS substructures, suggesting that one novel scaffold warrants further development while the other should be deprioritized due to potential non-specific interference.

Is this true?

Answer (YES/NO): YES